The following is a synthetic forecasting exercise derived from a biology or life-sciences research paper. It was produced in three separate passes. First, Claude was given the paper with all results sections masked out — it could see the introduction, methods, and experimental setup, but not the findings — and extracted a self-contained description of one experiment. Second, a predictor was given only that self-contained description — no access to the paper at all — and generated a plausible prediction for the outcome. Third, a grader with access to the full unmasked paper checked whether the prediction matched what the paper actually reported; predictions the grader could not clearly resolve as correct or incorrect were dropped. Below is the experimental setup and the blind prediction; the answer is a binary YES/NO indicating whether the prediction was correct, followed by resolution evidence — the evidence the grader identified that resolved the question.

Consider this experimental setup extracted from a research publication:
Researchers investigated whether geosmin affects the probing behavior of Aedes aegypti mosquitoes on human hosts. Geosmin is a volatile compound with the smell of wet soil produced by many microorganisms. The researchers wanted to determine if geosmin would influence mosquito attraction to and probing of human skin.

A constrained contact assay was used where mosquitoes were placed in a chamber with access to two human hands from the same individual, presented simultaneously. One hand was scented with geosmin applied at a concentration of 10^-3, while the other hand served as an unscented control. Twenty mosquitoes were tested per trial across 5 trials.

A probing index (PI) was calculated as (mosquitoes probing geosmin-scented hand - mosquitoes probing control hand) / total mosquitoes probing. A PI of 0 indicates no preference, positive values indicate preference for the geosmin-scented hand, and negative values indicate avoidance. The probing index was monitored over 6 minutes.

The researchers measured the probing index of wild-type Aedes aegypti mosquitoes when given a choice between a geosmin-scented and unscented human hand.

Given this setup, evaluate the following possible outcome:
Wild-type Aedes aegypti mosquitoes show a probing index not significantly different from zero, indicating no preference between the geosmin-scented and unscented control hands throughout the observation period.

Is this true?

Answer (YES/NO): YES